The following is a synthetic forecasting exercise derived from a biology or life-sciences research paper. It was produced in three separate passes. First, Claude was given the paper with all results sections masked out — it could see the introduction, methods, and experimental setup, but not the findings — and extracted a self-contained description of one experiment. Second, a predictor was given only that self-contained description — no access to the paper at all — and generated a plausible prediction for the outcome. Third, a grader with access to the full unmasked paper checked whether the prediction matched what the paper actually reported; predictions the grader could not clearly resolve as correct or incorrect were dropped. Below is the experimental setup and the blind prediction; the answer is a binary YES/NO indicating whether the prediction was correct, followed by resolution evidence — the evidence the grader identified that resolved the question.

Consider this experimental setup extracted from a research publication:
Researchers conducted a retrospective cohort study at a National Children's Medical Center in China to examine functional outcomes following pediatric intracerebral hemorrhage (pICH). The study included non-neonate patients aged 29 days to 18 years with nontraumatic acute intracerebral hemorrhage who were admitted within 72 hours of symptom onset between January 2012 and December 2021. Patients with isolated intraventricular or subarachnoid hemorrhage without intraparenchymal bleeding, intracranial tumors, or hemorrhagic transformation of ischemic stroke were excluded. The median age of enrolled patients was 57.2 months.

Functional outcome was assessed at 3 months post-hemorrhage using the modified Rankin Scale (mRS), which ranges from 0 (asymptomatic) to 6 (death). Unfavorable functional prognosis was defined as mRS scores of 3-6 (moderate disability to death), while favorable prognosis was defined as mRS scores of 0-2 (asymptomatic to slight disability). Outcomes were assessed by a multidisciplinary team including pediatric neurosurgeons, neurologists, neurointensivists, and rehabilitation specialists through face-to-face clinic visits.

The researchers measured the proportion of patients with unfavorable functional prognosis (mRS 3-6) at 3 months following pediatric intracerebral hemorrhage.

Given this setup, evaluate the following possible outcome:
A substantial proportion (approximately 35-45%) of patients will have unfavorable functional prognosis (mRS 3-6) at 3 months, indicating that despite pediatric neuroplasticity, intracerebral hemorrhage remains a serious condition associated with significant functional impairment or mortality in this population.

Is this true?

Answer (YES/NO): YES